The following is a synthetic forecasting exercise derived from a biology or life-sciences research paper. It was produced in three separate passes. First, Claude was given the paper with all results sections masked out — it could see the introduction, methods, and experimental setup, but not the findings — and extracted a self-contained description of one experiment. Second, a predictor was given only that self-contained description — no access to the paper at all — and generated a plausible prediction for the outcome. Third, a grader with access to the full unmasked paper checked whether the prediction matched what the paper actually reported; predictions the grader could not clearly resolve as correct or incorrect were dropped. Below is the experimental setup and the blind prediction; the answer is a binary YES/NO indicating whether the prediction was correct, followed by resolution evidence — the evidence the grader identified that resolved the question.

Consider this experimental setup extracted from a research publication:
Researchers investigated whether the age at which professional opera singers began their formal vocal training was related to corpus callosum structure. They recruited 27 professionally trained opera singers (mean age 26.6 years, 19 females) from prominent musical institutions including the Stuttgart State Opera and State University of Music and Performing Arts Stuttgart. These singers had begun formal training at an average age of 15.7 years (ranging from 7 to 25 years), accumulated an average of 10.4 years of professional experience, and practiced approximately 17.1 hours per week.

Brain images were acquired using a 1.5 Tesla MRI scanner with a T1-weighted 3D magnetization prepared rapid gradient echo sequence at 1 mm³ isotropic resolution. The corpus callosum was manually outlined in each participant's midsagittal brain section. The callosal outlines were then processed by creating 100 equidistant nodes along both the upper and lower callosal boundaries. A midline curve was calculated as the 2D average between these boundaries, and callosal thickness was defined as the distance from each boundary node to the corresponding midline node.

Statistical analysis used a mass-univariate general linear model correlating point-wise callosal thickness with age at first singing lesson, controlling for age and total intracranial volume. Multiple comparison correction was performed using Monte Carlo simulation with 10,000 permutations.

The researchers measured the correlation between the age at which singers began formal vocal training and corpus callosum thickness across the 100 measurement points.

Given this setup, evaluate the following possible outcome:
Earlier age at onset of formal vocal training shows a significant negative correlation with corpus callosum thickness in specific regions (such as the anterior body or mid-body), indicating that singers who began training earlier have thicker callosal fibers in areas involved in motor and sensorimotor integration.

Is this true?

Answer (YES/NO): YES